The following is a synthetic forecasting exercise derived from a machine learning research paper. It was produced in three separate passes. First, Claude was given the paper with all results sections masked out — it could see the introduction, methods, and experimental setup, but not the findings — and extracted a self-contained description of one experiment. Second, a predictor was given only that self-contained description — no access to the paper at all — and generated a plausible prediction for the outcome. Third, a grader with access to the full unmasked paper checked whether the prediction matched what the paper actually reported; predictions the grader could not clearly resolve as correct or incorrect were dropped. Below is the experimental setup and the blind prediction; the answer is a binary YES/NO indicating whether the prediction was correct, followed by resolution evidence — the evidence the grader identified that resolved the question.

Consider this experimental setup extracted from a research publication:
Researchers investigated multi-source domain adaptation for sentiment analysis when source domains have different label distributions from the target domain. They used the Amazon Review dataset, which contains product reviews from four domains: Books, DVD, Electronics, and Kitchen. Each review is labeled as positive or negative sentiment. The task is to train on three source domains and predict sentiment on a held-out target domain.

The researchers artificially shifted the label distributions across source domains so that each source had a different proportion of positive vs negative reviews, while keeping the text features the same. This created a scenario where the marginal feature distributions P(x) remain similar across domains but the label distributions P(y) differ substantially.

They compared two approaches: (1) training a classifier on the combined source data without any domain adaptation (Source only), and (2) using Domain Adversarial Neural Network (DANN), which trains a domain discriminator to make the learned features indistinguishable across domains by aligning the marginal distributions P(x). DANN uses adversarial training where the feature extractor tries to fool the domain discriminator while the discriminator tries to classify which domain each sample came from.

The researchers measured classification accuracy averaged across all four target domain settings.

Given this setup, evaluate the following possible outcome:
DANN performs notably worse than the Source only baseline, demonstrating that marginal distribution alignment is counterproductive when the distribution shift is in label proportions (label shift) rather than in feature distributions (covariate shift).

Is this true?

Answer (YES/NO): YES